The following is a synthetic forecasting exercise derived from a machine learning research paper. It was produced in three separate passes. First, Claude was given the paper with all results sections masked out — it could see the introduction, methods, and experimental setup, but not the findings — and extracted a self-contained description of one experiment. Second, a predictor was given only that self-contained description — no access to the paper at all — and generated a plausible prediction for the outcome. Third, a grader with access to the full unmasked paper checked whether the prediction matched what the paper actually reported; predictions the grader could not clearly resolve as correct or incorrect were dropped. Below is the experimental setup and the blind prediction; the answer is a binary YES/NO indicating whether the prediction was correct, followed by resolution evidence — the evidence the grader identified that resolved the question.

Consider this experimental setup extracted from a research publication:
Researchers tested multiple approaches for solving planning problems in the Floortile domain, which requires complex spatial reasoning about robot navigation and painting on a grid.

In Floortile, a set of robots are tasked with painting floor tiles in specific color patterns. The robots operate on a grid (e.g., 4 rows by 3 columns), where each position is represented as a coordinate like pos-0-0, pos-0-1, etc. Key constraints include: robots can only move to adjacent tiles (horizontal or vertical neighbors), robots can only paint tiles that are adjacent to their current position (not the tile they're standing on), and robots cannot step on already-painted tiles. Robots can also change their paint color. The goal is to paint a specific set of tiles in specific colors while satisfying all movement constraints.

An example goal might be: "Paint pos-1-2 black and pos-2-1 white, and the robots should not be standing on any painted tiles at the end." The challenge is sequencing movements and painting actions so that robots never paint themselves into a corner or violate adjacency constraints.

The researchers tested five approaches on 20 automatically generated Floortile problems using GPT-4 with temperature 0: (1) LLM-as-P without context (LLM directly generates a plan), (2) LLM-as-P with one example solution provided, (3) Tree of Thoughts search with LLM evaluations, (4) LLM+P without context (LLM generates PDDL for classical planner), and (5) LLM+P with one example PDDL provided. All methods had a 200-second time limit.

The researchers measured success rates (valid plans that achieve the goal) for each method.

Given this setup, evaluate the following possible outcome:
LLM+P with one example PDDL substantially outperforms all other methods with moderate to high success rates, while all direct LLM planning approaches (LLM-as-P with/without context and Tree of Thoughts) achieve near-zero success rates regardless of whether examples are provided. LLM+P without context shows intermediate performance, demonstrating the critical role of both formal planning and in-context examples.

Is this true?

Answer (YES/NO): NO